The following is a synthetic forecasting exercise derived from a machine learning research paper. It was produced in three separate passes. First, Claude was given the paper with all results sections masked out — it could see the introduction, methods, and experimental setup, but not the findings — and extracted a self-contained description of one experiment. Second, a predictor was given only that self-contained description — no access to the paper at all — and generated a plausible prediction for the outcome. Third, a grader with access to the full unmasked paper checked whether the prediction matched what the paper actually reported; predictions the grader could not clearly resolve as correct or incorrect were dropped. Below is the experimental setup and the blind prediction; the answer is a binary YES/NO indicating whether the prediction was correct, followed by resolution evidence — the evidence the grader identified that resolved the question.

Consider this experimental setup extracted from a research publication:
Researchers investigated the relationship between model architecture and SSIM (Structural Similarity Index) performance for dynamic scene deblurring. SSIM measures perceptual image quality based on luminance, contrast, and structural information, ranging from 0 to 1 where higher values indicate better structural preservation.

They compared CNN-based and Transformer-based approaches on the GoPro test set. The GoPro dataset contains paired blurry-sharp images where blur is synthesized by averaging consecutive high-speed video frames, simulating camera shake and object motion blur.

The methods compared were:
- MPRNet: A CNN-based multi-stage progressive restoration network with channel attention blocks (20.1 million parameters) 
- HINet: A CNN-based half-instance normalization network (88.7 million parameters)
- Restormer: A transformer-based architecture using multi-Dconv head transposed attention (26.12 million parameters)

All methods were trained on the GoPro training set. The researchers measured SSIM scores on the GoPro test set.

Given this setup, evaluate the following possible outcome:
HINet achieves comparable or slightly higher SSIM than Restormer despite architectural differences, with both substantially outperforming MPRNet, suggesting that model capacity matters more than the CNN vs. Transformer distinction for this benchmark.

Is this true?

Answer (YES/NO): NO